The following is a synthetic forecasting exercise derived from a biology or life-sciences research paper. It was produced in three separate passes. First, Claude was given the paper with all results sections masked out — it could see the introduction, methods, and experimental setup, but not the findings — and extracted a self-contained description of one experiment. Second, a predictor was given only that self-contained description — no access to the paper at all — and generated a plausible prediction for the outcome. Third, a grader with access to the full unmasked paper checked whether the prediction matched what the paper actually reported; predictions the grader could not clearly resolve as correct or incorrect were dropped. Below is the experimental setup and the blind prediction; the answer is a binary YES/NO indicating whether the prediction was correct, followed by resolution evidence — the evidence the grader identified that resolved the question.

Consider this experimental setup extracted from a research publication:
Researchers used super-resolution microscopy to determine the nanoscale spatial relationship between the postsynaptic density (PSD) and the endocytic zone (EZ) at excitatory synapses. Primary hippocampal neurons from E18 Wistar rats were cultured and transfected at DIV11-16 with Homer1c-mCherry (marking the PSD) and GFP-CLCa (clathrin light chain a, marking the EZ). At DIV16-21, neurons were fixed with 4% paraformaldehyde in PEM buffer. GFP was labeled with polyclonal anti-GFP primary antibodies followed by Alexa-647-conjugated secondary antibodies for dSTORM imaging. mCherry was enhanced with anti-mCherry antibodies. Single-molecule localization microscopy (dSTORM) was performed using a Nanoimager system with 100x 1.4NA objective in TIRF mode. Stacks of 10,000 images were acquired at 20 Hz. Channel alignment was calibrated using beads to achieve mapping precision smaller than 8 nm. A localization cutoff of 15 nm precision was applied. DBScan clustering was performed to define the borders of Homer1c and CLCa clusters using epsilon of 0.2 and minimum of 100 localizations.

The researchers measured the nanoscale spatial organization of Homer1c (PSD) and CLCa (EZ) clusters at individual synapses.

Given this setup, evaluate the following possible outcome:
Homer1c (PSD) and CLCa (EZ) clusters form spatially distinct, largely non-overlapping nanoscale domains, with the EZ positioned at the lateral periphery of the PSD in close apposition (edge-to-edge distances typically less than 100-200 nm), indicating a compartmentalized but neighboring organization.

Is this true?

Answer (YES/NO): YES